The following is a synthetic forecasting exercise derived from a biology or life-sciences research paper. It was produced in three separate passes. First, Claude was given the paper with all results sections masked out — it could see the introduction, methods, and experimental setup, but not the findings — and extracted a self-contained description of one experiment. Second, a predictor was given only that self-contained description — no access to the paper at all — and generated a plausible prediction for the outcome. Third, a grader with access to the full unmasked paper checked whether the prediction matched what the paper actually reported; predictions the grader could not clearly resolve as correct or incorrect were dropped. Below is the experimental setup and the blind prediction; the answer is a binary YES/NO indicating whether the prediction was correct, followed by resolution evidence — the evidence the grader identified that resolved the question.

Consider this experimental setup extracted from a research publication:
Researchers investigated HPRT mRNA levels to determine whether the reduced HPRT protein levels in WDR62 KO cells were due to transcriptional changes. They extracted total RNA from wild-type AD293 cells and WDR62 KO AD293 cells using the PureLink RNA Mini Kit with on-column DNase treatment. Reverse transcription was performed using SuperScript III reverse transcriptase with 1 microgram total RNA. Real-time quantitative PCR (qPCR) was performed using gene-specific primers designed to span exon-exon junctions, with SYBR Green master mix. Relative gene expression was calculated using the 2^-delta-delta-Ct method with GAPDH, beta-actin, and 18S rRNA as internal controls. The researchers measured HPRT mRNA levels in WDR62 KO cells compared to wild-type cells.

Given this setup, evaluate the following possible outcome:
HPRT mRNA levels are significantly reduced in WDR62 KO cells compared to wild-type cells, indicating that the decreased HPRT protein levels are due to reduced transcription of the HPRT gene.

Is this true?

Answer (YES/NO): NO